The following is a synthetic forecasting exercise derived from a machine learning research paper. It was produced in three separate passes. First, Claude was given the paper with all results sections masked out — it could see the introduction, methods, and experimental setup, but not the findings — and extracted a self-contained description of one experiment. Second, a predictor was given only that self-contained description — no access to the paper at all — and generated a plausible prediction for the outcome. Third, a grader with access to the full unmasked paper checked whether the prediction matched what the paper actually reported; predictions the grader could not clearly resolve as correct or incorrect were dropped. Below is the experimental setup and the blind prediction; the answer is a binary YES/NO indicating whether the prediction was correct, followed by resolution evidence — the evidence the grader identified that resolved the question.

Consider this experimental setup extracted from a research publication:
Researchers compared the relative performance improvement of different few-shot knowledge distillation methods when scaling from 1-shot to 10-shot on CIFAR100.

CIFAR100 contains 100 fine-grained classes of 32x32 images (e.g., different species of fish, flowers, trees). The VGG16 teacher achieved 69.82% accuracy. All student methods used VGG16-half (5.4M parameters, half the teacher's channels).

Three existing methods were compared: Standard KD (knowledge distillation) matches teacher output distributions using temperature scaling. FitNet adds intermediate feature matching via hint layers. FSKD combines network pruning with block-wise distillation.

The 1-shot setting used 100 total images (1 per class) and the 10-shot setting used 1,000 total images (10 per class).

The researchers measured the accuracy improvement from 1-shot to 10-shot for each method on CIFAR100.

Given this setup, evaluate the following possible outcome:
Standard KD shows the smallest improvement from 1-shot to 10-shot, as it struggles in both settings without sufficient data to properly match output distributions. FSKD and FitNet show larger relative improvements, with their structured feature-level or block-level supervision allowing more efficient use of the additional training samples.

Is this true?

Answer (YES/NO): NO